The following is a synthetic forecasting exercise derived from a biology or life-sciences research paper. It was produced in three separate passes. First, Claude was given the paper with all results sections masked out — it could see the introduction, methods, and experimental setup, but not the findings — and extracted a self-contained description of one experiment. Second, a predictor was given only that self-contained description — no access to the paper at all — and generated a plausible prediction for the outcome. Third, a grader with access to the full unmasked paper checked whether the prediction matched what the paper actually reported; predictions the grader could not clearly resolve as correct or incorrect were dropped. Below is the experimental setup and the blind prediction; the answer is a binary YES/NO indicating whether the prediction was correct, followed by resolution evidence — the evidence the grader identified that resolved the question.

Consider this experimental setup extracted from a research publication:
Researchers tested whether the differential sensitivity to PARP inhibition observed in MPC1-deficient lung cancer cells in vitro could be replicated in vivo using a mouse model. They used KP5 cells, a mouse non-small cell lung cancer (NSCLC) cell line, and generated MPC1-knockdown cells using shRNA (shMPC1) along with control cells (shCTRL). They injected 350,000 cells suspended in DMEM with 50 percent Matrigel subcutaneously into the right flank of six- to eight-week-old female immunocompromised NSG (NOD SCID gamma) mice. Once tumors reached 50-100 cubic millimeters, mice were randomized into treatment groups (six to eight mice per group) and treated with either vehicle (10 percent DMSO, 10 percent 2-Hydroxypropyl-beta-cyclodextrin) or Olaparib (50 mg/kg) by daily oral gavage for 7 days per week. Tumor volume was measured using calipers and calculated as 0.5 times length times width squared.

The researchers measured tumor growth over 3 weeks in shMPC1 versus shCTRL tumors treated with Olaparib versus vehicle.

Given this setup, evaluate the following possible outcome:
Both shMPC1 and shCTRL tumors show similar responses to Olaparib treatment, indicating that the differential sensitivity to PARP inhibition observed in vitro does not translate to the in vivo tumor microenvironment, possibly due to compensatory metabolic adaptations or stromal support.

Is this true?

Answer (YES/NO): NO